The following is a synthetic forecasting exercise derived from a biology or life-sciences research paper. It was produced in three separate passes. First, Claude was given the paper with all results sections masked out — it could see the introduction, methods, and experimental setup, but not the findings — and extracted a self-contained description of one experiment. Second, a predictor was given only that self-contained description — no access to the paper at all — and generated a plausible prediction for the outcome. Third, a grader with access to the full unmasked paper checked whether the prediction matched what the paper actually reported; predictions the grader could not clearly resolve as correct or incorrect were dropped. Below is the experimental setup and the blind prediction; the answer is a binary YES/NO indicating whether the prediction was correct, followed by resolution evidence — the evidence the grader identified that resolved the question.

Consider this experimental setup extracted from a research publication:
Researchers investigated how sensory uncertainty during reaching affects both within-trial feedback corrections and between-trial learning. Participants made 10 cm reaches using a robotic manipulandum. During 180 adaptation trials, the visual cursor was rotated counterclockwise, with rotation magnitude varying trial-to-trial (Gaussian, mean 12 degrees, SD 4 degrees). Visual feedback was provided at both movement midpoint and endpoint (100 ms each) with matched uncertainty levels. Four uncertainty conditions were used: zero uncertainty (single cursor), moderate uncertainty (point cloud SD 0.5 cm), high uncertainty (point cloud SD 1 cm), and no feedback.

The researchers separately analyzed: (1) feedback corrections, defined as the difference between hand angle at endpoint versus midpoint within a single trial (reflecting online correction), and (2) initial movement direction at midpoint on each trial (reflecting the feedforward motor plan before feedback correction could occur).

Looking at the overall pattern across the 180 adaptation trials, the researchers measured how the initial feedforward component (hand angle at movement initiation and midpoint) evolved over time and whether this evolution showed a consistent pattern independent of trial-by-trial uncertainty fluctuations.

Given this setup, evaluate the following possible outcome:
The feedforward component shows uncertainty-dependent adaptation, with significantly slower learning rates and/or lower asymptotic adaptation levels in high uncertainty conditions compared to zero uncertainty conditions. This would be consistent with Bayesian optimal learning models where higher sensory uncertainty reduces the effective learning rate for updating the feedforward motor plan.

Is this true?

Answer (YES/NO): NO